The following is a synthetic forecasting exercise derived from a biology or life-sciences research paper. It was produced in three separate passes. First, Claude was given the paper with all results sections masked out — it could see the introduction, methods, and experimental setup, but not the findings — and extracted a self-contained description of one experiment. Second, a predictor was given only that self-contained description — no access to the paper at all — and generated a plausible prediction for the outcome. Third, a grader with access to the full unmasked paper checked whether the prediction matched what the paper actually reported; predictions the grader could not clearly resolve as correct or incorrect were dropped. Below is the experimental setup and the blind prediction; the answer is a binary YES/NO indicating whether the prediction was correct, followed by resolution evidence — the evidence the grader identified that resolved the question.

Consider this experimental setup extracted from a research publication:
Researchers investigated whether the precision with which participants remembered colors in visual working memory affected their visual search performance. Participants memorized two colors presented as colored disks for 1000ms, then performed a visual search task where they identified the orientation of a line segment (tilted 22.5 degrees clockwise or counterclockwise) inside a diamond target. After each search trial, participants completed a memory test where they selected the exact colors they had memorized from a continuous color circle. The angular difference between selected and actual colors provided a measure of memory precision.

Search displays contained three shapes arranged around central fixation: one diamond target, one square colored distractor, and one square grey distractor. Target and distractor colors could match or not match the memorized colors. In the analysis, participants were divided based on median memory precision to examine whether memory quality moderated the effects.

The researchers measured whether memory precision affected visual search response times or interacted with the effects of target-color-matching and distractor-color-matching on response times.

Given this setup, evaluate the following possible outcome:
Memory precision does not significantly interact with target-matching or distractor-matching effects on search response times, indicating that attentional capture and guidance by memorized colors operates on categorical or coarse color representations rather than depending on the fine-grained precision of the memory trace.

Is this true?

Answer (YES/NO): YES